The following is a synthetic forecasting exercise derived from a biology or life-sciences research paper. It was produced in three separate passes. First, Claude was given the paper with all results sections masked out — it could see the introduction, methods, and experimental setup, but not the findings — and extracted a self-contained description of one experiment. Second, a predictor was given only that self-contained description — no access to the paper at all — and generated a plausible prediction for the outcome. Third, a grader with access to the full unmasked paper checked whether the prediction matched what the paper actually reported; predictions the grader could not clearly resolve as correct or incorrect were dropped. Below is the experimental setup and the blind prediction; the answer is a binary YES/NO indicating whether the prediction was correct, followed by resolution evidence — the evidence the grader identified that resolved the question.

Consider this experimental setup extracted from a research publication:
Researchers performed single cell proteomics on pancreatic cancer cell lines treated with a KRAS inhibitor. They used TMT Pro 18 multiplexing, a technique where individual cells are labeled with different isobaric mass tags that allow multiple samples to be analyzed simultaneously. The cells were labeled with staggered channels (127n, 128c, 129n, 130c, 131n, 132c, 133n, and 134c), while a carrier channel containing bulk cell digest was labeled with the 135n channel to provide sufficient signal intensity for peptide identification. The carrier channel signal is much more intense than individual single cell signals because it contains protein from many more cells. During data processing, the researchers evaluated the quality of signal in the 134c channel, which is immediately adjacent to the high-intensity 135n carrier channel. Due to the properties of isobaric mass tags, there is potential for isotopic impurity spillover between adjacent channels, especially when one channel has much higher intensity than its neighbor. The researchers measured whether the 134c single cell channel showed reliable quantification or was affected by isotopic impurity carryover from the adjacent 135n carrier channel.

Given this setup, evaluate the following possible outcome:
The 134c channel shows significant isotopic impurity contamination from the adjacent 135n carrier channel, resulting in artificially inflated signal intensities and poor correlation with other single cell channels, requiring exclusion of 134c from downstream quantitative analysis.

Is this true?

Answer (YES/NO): YES